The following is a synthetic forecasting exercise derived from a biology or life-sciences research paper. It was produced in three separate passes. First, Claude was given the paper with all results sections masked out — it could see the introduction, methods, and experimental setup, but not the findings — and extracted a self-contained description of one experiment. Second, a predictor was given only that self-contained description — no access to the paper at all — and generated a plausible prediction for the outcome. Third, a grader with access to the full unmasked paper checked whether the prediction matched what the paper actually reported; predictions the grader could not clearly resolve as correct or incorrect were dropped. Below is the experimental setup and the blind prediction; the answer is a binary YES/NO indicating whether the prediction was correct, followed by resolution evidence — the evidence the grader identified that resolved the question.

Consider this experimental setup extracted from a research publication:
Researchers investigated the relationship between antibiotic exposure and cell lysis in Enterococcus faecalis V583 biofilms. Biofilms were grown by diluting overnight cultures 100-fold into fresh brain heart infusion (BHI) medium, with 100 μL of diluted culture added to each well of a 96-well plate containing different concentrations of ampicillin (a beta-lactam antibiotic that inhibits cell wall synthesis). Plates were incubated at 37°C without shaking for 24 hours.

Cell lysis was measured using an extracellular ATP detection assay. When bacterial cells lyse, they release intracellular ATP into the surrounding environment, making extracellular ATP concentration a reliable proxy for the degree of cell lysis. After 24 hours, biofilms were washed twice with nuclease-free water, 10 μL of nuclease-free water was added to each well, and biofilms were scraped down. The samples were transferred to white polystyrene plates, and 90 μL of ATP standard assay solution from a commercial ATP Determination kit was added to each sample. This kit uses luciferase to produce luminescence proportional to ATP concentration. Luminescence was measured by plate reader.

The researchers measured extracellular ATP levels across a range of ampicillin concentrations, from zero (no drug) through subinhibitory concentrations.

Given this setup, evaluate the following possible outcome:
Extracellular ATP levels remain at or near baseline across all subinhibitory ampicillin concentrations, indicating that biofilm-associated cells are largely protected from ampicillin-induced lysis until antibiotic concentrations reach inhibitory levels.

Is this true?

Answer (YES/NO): NO